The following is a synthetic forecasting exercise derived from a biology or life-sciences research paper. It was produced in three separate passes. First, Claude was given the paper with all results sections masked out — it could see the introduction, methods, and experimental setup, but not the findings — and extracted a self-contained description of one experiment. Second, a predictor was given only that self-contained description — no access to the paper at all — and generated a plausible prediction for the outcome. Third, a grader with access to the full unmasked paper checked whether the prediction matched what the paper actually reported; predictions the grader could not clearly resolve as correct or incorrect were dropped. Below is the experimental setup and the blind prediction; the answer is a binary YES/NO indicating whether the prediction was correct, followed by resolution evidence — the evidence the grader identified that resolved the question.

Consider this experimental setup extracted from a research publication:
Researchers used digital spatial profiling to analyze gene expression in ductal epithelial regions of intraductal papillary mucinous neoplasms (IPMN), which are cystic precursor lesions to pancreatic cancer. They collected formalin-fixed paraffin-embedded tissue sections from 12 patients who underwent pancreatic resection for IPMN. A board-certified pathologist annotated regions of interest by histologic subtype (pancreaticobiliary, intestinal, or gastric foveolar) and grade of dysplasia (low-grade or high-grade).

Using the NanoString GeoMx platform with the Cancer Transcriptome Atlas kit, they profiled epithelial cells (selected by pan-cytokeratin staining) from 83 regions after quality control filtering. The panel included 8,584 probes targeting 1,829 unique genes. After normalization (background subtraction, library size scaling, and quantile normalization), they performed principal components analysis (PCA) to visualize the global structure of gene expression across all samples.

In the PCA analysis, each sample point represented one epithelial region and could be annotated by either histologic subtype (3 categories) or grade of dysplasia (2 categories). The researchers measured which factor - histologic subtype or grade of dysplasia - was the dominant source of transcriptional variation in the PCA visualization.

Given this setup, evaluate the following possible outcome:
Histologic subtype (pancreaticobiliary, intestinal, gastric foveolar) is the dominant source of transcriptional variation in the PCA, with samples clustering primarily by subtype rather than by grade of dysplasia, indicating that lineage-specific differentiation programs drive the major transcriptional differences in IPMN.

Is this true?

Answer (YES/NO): YES